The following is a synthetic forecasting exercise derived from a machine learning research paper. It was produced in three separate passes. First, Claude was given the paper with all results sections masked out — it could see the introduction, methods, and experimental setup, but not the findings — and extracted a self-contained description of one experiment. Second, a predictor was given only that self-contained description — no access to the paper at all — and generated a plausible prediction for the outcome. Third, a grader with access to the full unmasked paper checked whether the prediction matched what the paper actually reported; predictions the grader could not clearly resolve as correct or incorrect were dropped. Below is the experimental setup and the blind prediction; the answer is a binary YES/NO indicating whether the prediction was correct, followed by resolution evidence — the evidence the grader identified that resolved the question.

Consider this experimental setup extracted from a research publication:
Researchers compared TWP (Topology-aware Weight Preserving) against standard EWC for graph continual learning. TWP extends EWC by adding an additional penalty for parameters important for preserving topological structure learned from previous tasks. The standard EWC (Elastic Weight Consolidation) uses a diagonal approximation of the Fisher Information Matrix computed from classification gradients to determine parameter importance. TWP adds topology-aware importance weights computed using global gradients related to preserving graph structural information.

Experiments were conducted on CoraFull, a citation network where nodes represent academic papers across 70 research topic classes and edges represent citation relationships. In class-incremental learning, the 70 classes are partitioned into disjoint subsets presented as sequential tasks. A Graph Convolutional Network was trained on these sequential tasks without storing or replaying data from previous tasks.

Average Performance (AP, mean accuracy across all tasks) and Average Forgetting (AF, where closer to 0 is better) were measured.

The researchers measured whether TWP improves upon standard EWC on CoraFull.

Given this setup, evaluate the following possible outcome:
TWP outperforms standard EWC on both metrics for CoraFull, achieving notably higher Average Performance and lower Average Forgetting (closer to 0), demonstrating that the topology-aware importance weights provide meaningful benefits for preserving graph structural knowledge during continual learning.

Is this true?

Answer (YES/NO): NO